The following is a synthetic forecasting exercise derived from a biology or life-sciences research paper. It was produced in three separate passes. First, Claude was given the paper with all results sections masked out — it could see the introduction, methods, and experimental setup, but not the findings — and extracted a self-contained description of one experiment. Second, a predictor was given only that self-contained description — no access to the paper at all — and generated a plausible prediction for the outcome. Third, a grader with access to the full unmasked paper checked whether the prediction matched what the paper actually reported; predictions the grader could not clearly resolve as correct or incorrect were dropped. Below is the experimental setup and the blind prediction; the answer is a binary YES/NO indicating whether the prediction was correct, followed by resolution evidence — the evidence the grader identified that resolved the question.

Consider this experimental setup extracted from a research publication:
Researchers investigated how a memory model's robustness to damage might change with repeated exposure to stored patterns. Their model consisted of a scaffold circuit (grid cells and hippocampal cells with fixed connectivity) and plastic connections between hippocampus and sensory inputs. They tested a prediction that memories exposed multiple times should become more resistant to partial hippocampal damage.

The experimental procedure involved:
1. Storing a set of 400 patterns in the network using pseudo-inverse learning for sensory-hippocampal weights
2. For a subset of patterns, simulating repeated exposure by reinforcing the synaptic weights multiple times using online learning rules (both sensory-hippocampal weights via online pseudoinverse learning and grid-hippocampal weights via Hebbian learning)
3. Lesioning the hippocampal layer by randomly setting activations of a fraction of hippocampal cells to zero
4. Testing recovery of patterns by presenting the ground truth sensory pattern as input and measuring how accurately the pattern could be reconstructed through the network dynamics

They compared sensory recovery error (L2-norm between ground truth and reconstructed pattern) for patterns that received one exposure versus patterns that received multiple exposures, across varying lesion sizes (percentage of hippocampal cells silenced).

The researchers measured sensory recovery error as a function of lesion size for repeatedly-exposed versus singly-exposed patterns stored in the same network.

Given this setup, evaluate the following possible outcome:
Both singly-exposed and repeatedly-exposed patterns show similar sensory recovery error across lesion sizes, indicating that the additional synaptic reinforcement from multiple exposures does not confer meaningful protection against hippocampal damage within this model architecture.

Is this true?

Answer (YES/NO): NO